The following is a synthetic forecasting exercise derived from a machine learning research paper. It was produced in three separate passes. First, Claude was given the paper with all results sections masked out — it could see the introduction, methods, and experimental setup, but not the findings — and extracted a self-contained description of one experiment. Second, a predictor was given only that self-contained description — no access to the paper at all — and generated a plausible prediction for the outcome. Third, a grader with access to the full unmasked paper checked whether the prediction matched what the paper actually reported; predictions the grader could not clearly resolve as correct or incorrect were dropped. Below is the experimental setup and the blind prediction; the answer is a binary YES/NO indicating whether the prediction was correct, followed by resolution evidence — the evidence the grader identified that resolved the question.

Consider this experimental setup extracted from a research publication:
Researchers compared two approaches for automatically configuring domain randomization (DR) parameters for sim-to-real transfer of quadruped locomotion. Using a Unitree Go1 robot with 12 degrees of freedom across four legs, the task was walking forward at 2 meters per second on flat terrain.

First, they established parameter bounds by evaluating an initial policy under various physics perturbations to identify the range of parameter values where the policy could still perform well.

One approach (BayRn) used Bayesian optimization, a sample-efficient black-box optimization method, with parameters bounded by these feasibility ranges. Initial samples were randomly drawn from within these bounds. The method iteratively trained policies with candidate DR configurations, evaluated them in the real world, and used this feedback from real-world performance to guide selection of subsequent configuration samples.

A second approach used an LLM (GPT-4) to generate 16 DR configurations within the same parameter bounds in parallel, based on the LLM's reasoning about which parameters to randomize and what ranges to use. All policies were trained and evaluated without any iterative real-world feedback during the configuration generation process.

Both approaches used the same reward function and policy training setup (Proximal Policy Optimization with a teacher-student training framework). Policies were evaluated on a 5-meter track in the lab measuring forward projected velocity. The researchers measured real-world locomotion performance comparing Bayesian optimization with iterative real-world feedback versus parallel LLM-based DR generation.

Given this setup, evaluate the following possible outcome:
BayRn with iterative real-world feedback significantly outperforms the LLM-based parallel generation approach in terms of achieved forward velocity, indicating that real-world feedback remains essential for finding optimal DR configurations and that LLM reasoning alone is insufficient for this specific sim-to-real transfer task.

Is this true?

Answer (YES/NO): NO